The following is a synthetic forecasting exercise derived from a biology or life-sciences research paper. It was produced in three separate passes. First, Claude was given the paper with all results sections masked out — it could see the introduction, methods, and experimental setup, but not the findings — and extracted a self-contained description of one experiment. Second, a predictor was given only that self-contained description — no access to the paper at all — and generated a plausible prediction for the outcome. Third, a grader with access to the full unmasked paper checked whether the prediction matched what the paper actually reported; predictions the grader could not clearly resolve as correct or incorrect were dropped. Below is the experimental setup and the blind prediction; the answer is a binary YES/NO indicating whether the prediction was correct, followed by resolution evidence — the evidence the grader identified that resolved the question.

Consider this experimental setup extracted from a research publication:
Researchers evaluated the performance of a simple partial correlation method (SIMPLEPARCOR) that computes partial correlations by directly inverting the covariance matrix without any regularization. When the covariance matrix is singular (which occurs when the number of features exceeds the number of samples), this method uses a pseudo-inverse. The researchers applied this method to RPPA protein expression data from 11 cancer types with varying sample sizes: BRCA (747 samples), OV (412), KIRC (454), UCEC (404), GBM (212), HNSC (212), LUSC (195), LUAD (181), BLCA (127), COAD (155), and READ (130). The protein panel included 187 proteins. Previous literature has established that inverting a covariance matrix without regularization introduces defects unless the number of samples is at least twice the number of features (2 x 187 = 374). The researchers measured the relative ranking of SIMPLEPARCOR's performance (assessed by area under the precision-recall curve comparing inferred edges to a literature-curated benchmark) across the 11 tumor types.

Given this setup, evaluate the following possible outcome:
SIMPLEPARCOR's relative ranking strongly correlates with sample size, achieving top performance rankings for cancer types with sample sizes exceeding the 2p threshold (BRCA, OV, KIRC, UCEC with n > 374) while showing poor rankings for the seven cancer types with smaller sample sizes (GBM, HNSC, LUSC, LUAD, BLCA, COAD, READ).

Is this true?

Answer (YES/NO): NO